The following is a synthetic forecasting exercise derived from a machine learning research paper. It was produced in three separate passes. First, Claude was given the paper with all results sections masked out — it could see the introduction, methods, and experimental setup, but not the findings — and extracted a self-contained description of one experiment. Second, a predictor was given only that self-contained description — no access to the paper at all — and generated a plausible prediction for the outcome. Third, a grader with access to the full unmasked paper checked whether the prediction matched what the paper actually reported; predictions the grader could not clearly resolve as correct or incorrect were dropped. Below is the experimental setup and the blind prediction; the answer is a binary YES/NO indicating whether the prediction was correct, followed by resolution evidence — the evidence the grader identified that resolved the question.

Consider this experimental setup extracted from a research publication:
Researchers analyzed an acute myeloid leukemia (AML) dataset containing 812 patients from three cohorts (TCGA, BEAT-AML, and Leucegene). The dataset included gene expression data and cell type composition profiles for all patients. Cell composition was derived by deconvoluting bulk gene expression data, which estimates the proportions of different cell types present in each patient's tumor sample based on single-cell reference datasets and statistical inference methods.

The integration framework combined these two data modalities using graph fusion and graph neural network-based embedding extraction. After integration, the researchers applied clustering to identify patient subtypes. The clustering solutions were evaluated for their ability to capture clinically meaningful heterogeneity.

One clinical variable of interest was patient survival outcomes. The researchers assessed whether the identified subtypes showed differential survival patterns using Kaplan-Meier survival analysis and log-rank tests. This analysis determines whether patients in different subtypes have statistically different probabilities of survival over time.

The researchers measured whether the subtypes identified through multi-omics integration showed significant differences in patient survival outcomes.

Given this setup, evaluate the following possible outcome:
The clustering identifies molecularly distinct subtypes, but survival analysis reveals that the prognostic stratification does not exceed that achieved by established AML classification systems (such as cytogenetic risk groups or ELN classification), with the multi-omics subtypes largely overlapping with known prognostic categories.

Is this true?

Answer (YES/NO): NO